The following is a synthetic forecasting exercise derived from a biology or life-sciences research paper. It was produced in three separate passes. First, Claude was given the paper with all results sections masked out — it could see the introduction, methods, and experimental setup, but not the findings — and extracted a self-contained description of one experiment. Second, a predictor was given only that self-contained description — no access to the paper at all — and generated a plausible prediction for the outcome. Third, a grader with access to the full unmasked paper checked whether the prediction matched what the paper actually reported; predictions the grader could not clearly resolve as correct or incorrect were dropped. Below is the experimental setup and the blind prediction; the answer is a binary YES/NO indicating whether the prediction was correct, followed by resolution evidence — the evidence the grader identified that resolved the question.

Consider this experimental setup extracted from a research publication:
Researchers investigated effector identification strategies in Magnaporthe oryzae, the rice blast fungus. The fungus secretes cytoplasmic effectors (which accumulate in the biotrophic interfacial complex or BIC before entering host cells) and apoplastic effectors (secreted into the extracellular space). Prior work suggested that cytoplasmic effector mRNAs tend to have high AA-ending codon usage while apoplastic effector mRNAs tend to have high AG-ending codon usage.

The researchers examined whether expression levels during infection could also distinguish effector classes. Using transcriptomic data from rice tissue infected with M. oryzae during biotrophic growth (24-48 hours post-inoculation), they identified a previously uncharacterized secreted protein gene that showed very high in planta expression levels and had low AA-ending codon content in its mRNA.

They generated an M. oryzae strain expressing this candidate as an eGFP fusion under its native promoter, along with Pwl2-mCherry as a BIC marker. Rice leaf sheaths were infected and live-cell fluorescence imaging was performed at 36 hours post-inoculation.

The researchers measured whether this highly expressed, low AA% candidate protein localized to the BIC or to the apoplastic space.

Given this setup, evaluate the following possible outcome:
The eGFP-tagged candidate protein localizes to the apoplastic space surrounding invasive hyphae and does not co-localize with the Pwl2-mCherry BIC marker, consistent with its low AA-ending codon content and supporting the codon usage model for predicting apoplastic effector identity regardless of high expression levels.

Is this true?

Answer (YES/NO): YES